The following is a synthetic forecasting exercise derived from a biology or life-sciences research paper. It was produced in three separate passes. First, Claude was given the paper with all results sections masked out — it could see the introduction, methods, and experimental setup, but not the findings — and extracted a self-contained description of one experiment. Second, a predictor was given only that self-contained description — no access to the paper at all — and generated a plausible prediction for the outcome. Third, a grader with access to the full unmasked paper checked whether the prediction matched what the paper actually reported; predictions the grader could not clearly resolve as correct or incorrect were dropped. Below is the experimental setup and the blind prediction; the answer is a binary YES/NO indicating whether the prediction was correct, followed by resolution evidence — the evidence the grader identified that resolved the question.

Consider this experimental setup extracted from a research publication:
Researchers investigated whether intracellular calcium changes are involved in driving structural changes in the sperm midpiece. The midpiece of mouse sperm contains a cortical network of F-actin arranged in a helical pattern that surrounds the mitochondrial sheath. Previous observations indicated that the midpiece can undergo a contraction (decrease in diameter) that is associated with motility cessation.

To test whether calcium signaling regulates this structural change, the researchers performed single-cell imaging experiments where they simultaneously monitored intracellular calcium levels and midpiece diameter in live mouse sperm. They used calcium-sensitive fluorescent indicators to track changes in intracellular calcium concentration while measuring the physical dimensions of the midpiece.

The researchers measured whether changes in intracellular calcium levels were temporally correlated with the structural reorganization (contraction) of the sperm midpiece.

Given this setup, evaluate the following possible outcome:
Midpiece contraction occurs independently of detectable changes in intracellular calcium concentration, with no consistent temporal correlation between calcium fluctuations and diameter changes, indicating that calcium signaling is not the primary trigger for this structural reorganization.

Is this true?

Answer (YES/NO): NO